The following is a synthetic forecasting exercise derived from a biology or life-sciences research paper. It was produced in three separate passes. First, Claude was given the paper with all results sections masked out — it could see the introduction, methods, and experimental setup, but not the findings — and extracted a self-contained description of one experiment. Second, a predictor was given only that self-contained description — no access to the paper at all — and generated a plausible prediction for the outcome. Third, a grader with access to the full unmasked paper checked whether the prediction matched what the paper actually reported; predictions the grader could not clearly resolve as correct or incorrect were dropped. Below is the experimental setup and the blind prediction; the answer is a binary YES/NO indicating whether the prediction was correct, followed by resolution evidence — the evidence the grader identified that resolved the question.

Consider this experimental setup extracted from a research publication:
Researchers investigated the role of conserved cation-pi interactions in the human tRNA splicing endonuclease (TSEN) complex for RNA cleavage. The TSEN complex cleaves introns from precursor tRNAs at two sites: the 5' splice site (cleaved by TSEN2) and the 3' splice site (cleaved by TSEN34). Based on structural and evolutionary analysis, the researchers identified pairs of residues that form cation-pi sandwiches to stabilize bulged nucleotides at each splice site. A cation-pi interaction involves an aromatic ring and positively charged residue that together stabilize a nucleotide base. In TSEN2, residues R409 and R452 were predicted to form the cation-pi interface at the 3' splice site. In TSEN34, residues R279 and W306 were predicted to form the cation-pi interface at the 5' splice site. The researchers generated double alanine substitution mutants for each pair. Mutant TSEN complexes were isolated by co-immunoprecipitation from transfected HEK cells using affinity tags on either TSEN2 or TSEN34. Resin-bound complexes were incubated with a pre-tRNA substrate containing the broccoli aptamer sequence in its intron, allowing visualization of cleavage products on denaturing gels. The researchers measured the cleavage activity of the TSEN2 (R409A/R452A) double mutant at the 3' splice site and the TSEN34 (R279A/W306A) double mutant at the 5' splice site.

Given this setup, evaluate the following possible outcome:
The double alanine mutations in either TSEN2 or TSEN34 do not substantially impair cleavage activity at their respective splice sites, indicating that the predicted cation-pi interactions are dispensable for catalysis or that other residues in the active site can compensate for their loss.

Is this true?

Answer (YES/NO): NO